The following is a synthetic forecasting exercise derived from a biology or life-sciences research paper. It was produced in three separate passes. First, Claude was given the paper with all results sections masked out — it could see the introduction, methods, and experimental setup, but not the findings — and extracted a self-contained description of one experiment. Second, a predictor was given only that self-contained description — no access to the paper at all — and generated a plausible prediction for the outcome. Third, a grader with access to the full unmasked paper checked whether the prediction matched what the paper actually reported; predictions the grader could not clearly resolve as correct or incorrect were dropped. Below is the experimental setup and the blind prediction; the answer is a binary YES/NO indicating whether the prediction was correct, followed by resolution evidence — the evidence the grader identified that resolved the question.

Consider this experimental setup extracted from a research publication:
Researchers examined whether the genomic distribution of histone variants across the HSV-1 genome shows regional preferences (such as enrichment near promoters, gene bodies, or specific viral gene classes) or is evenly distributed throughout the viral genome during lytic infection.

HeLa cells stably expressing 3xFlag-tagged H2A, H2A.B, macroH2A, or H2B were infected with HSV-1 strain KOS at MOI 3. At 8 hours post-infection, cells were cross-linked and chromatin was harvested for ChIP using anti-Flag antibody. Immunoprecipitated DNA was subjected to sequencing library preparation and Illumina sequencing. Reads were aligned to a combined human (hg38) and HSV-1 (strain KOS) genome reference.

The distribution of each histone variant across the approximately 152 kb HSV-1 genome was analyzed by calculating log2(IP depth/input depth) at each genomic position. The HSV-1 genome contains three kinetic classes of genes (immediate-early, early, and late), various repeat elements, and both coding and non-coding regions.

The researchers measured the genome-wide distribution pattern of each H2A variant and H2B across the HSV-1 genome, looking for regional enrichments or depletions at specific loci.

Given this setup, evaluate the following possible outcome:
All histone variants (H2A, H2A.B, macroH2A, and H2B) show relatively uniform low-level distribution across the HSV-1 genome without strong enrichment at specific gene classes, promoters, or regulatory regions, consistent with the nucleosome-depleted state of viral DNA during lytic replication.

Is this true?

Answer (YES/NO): NO